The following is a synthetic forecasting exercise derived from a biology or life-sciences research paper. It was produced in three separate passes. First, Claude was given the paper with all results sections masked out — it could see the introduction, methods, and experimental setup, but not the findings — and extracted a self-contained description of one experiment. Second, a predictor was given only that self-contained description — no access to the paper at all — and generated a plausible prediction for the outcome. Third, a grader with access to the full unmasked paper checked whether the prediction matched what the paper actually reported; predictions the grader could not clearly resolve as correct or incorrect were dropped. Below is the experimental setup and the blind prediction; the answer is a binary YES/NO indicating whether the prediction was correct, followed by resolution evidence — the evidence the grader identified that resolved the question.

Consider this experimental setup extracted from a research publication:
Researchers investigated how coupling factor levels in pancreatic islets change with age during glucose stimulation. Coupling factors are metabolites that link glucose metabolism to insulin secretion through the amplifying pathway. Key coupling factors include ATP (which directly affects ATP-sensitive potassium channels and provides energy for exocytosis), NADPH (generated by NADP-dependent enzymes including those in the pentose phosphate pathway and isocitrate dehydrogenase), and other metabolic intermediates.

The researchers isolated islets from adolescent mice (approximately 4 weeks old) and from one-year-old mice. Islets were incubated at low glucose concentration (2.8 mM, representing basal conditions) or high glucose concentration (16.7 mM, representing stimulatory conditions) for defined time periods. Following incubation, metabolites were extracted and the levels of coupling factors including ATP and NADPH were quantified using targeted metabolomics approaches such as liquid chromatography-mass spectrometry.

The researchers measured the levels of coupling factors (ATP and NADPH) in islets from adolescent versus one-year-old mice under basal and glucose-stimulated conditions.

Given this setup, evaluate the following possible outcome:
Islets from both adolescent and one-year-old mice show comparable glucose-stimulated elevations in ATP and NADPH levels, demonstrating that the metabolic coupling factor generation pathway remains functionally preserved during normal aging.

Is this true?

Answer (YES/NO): NO